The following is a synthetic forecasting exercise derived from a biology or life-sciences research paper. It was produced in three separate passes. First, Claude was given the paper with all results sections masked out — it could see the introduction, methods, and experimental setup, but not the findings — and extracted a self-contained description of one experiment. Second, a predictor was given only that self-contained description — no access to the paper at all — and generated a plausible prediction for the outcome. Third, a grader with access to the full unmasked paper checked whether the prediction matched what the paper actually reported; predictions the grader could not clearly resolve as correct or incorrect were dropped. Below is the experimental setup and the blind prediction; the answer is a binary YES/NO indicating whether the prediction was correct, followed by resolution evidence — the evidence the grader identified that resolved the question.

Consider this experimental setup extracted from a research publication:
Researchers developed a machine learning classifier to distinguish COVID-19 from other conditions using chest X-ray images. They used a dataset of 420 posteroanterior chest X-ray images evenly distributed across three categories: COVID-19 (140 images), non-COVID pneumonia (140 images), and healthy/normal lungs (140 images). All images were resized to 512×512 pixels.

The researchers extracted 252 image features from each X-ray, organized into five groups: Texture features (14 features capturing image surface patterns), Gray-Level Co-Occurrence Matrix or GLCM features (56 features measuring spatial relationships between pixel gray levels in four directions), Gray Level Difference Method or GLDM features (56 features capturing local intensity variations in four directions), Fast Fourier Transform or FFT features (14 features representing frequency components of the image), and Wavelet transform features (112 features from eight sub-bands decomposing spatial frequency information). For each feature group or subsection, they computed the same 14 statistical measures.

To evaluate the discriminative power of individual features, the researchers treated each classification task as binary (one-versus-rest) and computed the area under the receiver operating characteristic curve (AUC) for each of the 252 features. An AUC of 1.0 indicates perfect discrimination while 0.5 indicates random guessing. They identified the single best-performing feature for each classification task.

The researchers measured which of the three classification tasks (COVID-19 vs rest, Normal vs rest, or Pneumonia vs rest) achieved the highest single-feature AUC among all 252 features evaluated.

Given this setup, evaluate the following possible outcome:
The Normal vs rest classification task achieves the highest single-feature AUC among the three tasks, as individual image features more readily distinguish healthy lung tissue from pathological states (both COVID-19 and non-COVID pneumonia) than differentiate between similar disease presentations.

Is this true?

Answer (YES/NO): YES